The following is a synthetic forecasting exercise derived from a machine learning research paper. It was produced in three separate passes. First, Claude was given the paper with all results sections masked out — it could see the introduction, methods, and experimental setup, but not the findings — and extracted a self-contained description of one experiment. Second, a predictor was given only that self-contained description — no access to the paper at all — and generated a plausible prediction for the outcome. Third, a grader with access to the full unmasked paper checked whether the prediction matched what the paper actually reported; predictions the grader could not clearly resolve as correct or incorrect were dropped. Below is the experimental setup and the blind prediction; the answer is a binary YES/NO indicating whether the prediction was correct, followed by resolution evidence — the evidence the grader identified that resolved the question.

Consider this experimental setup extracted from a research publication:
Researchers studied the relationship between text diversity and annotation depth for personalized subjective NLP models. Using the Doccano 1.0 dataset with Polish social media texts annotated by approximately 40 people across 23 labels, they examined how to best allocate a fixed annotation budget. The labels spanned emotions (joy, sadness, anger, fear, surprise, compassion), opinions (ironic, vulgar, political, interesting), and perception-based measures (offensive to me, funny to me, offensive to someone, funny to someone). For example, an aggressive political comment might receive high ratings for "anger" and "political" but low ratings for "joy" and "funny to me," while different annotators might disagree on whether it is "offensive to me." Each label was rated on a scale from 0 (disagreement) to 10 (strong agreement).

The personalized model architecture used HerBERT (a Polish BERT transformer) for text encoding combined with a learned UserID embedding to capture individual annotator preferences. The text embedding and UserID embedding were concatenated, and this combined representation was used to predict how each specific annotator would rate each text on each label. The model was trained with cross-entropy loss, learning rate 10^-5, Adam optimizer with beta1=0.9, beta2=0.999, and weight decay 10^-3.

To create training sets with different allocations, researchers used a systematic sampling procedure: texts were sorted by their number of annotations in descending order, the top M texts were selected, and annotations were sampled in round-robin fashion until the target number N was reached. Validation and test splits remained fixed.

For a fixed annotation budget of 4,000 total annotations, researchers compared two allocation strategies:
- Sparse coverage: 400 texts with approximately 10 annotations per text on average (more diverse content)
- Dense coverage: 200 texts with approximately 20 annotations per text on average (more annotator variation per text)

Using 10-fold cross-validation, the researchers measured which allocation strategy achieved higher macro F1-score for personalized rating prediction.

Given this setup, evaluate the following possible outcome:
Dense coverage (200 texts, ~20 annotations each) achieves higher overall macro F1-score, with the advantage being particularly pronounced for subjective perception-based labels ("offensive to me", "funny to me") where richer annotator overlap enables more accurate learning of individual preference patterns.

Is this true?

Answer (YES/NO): NO